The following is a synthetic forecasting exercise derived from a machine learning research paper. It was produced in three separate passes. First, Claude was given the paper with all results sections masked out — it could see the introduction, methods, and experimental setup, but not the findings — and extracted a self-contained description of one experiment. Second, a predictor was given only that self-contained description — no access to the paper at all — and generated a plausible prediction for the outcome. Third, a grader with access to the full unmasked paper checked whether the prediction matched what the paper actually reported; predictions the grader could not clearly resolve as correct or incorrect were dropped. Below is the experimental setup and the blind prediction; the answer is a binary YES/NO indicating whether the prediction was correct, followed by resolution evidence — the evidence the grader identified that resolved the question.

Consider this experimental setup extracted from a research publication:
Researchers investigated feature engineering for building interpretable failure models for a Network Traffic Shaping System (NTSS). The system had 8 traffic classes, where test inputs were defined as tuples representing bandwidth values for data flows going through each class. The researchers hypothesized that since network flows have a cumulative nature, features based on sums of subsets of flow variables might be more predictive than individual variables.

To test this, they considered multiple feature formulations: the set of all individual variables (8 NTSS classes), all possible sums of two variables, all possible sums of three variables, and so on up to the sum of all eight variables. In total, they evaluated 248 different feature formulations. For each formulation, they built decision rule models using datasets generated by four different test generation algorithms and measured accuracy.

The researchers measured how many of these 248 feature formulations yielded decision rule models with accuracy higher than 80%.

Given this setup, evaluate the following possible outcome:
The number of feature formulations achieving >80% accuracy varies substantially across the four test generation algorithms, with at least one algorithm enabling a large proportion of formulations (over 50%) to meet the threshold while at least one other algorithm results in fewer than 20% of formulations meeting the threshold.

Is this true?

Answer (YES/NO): NO